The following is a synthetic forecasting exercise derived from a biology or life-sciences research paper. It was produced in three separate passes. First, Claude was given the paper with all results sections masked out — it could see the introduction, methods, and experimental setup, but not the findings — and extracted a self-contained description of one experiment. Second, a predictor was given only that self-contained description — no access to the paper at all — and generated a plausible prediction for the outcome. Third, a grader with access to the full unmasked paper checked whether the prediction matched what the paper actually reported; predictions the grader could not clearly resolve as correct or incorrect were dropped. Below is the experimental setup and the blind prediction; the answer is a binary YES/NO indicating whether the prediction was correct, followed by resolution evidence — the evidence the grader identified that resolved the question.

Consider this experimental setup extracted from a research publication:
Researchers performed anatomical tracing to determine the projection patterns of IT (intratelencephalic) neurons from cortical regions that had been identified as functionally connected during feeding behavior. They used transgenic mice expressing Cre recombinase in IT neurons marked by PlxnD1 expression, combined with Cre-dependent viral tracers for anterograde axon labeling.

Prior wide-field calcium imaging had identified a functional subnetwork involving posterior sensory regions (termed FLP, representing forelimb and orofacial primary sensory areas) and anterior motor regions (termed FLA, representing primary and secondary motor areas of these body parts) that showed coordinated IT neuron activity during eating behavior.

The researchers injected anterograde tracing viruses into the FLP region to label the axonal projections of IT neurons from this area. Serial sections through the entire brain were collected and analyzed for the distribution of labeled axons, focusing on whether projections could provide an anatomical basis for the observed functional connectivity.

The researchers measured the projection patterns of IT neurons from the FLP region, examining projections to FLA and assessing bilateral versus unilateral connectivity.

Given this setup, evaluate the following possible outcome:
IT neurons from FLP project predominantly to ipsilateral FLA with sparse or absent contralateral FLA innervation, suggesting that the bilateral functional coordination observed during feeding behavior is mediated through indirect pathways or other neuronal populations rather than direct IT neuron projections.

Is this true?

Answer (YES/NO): NO